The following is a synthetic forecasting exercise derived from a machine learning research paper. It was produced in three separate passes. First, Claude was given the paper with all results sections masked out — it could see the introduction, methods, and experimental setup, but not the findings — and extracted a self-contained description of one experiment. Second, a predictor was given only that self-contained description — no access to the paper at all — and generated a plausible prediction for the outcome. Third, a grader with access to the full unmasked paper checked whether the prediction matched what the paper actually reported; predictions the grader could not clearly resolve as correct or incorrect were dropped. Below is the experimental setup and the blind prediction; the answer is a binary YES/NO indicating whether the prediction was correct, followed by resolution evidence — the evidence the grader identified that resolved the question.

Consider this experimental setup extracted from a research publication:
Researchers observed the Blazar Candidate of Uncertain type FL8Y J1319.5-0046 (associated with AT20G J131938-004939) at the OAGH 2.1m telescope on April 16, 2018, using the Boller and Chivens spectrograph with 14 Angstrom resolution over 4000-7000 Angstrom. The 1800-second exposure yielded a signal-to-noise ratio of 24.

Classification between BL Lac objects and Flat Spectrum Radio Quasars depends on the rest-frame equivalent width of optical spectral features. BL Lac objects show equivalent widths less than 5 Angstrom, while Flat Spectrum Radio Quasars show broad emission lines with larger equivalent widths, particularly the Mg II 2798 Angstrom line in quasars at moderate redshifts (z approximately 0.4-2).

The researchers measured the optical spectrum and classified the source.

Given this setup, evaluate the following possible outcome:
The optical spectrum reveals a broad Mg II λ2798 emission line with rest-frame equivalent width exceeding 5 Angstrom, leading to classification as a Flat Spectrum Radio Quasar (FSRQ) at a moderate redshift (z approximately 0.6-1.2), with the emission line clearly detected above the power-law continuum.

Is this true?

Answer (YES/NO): YES